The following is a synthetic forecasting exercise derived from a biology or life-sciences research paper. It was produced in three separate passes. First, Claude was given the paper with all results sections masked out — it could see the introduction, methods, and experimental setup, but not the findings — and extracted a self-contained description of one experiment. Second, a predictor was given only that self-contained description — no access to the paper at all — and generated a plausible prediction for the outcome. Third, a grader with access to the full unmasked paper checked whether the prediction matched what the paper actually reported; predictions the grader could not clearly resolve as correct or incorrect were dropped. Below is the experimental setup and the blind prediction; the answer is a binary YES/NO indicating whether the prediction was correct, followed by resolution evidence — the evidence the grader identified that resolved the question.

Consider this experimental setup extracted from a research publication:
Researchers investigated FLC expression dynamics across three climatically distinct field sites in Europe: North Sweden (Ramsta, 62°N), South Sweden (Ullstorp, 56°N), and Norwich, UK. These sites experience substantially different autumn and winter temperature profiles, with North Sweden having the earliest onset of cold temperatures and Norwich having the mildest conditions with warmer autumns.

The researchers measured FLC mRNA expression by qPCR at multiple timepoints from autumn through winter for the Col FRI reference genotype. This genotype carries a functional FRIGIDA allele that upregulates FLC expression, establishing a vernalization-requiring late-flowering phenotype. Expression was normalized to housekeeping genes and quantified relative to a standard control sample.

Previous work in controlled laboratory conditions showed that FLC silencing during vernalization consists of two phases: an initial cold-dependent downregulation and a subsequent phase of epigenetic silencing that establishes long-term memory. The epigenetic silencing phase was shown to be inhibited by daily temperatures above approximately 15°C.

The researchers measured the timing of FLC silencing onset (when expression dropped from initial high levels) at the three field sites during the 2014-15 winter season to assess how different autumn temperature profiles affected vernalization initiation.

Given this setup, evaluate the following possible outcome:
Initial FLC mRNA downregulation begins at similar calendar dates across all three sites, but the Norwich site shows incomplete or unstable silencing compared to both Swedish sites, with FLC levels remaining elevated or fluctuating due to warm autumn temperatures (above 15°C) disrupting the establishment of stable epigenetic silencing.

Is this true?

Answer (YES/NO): NO